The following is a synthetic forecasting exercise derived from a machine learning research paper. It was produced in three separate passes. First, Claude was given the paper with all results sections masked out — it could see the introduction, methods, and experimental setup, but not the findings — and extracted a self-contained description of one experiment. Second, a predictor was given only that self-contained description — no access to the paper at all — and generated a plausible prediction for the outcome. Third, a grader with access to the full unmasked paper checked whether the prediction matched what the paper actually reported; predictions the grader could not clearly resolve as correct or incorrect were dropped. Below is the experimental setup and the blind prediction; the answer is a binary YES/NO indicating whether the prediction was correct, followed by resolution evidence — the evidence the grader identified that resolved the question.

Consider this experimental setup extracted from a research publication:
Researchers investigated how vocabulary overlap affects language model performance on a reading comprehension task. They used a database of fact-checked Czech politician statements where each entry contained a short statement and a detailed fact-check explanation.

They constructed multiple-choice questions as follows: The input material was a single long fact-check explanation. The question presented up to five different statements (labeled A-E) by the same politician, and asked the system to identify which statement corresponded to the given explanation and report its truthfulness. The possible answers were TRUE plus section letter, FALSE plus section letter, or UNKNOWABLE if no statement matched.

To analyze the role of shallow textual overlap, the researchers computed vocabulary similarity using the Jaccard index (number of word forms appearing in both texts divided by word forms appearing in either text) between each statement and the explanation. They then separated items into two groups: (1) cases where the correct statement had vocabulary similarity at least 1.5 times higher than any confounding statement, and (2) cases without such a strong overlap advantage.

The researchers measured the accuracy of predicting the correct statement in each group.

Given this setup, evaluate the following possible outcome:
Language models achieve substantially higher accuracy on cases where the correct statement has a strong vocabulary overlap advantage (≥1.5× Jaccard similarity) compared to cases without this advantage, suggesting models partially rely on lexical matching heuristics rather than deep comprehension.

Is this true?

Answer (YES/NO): YES